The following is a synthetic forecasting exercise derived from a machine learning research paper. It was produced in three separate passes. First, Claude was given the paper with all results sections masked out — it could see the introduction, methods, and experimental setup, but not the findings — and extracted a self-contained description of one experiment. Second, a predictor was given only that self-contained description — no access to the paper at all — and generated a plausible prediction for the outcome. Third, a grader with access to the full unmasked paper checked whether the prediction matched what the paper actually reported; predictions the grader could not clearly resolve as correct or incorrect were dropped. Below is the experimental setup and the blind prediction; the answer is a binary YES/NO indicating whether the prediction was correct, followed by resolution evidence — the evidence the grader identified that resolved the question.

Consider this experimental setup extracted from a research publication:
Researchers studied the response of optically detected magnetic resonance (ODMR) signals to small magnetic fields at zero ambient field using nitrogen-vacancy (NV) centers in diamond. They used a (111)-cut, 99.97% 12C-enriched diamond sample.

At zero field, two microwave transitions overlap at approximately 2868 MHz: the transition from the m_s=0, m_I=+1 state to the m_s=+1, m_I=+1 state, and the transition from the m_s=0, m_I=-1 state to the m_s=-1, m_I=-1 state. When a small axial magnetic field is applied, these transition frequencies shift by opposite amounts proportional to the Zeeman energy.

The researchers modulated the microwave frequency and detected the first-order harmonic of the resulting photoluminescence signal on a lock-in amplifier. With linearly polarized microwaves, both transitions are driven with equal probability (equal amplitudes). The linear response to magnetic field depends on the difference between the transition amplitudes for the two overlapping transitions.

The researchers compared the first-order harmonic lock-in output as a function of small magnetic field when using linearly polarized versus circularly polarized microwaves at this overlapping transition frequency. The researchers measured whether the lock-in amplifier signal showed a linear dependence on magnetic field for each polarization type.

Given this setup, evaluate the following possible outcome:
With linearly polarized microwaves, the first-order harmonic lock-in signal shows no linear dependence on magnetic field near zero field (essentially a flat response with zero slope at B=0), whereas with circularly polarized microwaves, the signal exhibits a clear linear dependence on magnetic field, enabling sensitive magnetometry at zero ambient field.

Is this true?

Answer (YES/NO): YES